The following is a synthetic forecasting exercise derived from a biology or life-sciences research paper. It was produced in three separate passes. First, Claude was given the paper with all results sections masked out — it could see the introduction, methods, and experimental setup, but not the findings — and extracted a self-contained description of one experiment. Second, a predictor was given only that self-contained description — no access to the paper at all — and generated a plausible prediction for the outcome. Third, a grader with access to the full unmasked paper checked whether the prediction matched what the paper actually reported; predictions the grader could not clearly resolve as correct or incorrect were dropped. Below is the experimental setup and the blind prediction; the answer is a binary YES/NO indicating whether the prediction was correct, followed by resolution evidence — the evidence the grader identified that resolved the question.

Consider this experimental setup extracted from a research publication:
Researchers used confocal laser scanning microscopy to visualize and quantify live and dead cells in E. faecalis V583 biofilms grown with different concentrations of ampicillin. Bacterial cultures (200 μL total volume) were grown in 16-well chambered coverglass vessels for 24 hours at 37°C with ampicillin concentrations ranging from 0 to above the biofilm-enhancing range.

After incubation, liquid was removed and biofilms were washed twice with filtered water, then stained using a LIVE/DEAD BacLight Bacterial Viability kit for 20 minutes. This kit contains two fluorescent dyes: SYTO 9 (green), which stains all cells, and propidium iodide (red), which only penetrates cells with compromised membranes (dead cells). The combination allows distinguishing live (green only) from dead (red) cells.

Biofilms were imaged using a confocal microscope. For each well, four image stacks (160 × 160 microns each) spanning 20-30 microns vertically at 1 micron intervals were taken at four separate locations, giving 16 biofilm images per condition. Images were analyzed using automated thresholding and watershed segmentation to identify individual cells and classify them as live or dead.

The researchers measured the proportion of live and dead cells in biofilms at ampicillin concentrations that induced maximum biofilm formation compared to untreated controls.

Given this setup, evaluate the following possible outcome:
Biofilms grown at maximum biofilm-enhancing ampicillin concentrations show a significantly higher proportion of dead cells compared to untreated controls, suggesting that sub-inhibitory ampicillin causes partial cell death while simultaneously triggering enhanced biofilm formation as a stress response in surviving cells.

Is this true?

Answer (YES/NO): NO